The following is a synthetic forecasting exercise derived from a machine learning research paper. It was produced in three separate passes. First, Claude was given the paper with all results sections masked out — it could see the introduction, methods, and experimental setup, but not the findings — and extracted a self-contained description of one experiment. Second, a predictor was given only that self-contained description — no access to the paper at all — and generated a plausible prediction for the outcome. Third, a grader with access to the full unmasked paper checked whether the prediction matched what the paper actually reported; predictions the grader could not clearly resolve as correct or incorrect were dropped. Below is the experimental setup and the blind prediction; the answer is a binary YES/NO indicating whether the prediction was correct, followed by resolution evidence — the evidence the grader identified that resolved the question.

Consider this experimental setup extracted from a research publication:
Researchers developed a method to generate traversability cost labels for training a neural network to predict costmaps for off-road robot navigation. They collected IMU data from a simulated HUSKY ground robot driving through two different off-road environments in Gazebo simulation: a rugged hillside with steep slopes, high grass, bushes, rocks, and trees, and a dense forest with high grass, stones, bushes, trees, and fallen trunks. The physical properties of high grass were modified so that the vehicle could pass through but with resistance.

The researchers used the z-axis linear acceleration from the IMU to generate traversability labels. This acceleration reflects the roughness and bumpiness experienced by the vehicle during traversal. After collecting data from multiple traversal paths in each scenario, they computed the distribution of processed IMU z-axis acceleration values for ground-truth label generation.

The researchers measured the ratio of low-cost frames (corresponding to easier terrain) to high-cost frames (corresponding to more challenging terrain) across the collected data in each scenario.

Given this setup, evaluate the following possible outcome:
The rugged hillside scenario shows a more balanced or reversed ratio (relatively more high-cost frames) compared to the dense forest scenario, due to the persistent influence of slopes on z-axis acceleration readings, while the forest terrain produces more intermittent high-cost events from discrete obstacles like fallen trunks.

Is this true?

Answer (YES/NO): YES